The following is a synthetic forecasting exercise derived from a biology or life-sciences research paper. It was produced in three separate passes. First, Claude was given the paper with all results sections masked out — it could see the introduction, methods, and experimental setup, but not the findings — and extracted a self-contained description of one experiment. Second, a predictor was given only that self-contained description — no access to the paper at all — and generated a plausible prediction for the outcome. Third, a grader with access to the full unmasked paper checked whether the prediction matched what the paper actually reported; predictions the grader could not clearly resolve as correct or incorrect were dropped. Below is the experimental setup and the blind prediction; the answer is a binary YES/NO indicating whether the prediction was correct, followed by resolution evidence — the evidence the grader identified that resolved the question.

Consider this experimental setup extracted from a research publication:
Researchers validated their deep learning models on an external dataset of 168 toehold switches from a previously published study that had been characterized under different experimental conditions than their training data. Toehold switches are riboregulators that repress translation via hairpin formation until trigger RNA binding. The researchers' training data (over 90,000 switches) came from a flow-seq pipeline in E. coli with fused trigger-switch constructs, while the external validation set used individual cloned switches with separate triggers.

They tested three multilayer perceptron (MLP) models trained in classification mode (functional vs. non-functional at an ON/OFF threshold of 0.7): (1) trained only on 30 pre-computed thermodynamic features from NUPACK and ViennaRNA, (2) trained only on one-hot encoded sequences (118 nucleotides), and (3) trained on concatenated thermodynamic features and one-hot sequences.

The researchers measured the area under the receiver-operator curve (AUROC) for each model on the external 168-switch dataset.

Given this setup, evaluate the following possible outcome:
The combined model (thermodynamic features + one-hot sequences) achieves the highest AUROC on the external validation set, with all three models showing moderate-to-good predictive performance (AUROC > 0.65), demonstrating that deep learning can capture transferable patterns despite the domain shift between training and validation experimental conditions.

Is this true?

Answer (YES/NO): NO